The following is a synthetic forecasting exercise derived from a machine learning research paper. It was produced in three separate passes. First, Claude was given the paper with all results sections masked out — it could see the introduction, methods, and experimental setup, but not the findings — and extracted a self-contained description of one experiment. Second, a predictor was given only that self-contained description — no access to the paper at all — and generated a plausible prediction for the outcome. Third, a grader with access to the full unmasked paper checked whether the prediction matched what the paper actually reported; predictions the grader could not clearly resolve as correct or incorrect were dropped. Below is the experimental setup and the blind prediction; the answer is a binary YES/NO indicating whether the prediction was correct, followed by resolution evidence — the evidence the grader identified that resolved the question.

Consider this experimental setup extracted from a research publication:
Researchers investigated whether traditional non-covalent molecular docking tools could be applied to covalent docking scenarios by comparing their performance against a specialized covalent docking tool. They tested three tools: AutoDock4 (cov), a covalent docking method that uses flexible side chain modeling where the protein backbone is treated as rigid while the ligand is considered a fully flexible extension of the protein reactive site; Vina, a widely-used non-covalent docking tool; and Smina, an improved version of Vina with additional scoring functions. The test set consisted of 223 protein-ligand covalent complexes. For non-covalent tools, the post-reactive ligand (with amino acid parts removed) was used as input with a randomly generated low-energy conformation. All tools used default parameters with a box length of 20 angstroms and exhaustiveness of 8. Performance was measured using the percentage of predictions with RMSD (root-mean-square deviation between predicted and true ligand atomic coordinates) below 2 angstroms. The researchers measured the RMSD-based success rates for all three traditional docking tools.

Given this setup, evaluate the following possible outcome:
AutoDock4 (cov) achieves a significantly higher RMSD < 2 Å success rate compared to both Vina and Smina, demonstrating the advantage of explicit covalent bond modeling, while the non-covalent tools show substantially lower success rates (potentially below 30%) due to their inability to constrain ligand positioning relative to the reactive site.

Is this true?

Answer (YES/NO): NO